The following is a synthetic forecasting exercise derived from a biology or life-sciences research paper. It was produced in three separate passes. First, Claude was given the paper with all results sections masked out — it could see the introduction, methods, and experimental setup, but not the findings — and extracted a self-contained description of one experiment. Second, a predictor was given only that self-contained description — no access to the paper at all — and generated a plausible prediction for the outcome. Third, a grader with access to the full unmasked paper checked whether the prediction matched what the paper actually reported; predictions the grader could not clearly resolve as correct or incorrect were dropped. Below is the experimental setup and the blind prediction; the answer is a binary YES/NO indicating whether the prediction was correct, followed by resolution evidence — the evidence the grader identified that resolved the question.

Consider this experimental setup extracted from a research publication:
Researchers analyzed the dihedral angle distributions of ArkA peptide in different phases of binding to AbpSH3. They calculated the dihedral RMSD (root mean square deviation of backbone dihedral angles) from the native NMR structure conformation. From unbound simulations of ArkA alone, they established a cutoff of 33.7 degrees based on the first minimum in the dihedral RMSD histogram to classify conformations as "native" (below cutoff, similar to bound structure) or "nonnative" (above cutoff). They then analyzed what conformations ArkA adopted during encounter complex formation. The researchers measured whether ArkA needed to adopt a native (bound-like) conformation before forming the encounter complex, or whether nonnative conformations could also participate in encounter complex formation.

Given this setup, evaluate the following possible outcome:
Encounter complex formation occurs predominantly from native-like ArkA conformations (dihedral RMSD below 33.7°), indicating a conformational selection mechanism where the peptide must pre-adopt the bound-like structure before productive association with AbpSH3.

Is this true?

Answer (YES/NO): NO